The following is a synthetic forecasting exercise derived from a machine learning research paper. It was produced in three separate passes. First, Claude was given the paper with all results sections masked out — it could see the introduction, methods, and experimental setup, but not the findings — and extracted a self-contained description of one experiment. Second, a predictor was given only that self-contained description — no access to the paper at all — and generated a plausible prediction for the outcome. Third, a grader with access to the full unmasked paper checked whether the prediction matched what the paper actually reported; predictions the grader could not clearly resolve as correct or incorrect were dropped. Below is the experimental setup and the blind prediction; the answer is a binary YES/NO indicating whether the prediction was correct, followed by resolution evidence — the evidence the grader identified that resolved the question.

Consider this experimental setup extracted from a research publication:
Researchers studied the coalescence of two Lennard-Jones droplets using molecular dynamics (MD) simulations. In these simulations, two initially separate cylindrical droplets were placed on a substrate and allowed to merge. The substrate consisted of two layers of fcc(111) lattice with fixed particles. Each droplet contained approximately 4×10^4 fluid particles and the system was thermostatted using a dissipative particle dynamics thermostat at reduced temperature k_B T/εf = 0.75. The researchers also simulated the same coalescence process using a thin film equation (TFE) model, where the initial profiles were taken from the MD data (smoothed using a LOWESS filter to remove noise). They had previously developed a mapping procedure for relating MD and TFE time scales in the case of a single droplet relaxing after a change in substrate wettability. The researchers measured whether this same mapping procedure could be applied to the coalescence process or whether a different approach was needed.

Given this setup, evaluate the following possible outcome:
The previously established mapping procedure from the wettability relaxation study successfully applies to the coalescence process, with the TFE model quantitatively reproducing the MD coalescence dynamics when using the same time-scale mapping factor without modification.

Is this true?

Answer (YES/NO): NO